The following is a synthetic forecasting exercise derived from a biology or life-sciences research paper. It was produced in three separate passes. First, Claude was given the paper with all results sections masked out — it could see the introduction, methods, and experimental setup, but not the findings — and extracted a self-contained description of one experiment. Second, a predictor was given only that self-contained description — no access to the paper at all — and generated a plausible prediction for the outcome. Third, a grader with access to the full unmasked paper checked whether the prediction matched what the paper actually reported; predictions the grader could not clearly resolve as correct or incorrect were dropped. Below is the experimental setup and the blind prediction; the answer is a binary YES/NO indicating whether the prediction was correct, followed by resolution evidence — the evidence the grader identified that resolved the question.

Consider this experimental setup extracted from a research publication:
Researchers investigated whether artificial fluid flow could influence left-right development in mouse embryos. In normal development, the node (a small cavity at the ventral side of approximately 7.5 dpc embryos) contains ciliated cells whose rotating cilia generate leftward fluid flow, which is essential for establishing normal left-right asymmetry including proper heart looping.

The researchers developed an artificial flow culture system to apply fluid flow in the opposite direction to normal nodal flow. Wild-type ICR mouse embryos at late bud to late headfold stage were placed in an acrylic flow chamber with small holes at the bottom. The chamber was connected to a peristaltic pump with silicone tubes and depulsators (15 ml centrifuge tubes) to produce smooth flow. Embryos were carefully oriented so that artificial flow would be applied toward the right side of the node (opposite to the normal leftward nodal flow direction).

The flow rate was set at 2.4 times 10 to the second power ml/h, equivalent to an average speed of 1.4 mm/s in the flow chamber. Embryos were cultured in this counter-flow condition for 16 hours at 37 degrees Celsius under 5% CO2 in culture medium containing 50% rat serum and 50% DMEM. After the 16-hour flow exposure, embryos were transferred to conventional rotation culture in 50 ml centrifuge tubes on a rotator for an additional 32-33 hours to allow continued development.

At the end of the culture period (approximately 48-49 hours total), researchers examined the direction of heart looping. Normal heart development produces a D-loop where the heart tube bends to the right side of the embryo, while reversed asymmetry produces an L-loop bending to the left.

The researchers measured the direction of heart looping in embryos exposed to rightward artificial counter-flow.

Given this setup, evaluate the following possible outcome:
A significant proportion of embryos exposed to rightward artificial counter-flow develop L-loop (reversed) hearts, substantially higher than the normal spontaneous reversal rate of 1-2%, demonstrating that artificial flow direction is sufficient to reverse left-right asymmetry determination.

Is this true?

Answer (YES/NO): YES